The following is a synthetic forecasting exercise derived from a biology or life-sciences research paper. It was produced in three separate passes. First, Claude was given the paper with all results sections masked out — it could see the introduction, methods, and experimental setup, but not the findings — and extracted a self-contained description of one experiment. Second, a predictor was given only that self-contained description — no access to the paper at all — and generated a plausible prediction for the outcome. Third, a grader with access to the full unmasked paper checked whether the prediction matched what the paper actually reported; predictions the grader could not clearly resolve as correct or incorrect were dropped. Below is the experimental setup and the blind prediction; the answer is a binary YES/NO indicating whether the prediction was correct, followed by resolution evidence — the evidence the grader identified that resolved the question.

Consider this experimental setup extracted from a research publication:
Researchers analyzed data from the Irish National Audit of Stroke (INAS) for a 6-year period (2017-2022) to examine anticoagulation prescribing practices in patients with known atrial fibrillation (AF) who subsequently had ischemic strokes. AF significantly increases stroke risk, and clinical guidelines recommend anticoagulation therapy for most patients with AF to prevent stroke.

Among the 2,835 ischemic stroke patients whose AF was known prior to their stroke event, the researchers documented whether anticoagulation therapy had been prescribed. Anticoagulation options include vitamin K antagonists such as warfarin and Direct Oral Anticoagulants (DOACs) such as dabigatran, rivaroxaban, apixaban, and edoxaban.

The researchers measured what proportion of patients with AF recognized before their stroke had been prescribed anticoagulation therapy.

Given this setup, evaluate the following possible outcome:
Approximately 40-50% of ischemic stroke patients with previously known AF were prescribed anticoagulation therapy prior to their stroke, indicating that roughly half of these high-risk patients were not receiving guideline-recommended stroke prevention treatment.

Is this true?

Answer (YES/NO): NO